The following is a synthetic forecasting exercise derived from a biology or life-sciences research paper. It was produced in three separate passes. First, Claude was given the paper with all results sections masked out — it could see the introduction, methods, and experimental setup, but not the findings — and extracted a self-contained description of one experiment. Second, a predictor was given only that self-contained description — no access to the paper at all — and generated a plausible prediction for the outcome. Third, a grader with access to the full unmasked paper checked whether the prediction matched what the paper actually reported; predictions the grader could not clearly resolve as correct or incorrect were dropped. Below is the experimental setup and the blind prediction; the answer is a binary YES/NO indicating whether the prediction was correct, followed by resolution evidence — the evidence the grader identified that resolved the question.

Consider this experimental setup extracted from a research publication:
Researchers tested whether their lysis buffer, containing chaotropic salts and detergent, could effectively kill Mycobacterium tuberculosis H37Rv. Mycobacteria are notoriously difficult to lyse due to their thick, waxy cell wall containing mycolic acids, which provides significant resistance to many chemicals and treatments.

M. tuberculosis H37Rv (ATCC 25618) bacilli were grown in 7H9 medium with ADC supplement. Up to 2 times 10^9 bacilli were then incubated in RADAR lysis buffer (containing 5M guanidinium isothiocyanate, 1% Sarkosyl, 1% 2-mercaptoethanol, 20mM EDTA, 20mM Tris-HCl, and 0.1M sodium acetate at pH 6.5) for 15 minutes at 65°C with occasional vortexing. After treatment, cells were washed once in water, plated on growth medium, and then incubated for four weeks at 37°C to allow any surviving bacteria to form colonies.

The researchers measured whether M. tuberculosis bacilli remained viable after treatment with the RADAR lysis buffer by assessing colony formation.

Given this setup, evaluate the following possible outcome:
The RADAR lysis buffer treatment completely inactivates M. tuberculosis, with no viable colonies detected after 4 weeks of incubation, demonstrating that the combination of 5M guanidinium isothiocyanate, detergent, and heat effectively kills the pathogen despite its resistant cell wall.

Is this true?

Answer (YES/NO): YES